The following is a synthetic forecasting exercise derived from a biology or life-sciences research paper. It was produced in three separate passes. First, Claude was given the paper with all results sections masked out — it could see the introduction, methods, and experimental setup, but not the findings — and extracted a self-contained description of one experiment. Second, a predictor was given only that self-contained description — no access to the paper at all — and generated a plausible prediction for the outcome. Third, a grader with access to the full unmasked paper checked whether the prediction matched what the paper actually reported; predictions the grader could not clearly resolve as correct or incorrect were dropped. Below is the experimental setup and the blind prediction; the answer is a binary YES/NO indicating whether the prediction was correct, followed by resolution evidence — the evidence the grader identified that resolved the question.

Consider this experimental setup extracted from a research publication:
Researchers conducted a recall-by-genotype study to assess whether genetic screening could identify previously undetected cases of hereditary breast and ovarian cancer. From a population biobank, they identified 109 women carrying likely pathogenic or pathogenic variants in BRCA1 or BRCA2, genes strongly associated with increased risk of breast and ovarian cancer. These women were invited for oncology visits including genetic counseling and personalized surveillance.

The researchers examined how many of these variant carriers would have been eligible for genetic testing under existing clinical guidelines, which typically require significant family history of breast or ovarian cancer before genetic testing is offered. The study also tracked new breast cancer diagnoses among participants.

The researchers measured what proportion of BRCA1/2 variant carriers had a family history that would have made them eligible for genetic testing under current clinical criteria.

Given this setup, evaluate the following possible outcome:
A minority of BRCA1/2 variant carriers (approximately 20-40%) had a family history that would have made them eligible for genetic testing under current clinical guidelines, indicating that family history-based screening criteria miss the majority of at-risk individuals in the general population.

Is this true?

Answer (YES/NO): NO